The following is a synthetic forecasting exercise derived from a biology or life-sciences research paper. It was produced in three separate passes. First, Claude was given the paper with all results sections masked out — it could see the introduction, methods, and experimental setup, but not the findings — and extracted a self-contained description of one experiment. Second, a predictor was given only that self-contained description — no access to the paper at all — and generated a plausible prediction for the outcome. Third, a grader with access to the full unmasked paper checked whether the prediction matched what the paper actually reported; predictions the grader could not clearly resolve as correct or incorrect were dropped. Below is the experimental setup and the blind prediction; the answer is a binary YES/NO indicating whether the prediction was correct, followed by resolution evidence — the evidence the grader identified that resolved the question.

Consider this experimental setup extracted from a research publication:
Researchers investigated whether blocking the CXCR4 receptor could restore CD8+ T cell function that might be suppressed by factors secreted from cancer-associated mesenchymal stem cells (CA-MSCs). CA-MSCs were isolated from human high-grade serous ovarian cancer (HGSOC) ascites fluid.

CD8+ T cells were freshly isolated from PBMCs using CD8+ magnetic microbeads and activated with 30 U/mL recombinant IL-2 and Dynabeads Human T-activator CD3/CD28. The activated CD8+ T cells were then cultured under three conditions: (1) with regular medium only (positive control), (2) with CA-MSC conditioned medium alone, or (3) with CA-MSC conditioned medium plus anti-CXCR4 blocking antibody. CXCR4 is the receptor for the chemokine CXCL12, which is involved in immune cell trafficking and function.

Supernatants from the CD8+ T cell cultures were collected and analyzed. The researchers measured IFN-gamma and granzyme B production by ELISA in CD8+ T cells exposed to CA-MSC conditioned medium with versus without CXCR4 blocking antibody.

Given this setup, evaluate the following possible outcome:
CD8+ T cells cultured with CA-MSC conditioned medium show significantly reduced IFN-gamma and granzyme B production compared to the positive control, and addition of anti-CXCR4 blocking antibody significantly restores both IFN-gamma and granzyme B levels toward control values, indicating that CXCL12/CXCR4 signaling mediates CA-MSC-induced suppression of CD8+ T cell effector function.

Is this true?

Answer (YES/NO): YES